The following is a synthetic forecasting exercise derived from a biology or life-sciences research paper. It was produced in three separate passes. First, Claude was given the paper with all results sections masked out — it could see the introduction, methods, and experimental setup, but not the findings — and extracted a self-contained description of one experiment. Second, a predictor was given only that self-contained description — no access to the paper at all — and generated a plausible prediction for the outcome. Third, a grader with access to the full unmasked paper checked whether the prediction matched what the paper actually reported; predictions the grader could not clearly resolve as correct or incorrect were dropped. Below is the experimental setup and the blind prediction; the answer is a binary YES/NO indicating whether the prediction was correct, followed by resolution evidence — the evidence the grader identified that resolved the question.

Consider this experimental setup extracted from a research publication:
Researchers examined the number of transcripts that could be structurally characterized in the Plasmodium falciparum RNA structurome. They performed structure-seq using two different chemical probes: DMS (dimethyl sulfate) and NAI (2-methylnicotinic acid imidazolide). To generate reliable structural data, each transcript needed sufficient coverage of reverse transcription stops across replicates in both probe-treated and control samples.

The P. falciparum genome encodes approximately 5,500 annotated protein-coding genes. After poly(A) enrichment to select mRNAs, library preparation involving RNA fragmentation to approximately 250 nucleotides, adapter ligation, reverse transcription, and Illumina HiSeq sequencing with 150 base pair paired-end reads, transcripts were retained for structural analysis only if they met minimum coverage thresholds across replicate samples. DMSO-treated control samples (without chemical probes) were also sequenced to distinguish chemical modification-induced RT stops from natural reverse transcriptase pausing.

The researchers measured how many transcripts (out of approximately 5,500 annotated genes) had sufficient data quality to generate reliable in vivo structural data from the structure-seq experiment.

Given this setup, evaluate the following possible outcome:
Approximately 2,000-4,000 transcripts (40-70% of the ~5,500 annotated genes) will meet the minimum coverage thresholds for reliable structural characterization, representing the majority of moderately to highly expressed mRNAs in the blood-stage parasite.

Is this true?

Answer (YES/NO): YES